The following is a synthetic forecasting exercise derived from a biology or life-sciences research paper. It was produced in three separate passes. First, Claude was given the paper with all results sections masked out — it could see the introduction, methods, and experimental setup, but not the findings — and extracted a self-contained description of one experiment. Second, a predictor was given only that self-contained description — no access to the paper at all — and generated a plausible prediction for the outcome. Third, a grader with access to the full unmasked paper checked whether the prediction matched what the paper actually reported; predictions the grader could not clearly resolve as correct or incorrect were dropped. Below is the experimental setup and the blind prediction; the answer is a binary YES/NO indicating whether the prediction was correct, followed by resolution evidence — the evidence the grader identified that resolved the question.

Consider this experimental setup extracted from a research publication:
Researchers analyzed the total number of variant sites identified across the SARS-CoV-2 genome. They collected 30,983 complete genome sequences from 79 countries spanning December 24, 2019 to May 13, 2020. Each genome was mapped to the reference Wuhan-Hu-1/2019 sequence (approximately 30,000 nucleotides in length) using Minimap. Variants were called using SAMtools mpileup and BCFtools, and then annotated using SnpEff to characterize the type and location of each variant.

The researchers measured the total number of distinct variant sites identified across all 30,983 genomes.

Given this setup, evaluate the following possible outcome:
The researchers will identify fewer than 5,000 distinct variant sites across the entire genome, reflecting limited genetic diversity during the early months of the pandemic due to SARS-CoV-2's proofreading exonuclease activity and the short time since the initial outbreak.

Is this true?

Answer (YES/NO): YES